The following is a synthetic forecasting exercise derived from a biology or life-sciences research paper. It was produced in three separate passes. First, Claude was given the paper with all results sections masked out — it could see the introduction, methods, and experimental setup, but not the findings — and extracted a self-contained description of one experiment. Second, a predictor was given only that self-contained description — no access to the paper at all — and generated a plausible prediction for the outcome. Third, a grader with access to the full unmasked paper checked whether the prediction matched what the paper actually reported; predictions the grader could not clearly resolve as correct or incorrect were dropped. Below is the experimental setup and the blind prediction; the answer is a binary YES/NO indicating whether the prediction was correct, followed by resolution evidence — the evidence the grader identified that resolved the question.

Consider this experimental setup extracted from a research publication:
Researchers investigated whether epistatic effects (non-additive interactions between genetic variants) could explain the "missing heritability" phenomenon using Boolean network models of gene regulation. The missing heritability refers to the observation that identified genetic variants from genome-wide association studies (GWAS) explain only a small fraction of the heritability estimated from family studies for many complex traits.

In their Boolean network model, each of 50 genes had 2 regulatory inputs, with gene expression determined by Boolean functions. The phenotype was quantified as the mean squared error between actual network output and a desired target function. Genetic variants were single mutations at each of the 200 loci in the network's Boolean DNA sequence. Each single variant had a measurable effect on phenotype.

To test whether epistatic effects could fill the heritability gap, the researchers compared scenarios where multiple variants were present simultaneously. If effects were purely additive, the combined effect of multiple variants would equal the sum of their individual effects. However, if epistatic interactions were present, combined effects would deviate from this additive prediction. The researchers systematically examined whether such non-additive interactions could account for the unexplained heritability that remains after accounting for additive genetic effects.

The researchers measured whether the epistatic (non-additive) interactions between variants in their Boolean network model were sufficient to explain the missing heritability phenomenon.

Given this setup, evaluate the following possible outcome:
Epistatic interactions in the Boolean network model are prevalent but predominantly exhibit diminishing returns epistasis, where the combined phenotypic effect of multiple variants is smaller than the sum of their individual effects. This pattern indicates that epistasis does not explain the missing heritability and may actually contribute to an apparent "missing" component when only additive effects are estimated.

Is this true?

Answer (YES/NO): NO